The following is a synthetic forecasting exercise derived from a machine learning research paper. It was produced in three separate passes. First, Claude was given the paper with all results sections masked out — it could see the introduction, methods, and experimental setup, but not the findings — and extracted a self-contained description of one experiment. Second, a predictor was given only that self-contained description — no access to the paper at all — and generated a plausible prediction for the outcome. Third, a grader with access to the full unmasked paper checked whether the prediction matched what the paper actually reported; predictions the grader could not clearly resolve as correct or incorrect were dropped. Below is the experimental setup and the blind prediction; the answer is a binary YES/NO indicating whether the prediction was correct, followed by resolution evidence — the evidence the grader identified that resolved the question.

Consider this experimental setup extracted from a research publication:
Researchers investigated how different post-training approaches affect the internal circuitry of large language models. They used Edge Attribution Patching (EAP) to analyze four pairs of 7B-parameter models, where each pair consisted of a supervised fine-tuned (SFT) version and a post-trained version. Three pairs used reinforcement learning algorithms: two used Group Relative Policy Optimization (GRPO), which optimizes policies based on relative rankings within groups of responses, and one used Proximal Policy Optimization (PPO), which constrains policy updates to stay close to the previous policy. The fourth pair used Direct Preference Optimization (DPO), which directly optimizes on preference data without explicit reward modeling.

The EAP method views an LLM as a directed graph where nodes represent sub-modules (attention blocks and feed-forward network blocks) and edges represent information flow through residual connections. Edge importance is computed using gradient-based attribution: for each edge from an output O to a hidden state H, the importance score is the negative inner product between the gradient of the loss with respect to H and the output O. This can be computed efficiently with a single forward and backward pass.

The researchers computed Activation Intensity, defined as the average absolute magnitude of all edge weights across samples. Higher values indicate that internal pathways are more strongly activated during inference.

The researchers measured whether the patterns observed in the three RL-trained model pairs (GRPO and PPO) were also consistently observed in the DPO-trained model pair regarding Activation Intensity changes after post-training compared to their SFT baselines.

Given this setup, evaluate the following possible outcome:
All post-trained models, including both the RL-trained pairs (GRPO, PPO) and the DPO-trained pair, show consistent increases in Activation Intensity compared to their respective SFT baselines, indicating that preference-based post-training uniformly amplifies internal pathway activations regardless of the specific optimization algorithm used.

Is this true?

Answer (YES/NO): NO